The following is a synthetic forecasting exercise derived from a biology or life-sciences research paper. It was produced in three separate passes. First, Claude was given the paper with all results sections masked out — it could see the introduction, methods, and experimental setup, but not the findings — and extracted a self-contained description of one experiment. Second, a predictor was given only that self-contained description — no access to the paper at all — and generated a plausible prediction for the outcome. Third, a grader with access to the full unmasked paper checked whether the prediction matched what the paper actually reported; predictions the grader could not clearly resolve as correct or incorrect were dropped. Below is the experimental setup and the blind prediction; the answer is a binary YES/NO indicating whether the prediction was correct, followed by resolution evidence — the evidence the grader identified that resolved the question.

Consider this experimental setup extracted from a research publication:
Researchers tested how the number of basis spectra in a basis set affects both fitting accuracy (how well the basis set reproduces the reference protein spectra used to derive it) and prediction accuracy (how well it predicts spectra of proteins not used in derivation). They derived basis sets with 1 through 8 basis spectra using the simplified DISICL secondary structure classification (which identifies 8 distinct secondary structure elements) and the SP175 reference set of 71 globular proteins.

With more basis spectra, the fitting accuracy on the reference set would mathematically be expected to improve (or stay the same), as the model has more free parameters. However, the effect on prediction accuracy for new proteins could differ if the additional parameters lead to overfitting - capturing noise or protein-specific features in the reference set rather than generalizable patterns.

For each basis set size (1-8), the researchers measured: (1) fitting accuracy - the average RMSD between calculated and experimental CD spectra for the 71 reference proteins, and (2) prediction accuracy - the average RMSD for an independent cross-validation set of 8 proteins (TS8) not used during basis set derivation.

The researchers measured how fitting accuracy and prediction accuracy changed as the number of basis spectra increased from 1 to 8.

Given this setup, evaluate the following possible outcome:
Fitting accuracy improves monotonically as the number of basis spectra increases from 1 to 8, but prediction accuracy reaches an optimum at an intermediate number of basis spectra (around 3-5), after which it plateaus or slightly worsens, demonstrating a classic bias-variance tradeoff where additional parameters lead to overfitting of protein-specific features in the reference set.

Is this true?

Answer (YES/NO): YES